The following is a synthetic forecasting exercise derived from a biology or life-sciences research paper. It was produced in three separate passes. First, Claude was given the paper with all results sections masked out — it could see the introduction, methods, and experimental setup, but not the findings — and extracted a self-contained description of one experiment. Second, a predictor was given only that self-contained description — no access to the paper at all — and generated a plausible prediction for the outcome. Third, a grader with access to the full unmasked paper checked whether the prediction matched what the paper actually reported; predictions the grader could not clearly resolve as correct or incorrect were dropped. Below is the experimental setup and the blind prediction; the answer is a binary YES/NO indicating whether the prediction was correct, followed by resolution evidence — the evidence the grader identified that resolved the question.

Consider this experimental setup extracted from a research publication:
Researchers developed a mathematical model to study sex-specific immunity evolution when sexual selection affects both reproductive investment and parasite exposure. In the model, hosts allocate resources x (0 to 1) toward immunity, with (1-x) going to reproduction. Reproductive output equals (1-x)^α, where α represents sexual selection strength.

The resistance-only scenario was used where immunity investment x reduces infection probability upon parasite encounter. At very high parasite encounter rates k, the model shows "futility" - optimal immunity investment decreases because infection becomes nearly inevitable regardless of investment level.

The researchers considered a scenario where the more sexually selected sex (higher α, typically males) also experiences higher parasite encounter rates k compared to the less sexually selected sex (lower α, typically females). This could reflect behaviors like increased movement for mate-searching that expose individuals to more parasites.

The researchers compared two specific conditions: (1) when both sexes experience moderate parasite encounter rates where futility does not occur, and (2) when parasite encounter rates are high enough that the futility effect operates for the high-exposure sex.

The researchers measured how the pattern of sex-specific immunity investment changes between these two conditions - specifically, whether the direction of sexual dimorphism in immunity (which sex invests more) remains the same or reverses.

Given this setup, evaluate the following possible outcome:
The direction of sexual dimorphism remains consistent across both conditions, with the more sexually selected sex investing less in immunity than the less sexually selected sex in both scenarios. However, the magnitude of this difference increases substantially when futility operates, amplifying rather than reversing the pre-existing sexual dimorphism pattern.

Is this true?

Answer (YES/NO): NO